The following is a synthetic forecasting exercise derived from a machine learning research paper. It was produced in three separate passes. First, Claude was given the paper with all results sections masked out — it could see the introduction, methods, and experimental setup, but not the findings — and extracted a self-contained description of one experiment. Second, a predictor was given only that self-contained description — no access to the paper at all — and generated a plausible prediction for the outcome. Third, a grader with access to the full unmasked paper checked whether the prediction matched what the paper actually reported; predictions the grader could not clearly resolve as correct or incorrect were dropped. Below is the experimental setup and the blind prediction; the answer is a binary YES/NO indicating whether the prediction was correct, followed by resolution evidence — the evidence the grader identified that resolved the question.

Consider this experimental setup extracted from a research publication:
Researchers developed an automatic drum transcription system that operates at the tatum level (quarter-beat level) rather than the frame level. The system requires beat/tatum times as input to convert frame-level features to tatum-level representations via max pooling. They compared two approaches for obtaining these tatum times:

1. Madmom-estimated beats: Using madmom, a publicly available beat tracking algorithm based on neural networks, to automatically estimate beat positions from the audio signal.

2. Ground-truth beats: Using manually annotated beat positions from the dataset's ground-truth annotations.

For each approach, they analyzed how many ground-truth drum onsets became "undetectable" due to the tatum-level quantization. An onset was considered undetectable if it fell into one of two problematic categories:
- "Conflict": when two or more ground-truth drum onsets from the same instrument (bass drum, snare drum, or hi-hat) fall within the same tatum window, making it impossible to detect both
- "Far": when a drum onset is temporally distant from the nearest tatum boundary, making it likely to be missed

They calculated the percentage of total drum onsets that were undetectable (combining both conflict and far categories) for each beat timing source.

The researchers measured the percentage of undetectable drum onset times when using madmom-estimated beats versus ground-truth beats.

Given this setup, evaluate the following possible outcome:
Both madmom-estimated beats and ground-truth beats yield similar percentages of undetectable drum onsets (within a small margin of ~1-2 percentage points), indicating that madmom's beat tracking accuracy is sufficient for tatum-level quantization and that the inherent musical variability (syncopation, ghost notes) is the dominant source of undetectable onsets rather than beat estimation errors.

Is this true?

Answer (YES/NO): YES